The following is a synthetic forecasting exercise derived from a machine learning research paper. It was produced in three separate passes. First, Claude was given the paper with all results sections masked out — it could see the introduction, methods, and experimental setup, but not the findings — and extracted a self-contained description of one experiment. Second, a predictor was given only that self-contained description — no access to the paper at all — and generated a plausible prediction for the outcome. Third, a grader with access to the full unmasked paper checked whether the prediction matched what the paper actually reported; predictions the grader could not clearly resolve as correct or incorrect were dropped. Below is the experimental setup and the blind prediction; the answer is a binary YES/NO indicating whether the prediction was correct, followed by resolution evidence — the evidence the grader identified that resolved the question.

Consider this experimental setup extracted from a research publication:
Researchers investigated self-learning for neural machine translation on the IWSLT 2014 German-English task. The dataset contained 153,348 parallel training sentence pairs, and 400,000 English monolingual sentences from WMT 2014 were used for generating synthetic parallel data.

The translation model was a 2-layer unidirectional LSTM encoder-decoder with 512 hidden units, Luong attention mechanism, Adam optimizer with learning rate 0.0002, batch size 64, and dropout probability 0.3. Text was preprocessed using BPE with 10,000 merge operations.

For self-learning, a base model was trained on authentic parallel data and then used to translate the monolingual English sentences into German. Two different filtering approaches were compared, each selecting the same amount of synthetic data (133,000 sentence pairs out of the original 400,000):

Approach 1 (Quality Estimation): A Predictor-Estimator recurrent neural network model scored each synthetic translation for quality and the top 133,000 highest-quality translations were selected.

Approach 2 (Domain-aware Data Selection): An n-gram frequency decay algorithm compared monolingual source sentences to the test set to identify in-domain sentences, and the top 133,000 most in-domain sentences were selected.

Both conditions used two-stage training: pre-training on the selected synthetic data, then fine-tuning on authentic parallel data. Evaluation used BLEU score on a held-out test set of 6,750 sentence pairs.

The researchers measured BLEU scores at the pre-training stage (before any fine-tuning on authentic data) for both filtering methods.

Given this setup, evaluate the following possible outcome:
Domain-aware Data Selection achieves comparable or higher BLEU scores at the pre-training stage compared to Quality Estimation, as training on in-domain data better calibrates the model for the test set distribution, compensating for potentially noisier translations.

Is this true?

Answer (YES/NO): YES